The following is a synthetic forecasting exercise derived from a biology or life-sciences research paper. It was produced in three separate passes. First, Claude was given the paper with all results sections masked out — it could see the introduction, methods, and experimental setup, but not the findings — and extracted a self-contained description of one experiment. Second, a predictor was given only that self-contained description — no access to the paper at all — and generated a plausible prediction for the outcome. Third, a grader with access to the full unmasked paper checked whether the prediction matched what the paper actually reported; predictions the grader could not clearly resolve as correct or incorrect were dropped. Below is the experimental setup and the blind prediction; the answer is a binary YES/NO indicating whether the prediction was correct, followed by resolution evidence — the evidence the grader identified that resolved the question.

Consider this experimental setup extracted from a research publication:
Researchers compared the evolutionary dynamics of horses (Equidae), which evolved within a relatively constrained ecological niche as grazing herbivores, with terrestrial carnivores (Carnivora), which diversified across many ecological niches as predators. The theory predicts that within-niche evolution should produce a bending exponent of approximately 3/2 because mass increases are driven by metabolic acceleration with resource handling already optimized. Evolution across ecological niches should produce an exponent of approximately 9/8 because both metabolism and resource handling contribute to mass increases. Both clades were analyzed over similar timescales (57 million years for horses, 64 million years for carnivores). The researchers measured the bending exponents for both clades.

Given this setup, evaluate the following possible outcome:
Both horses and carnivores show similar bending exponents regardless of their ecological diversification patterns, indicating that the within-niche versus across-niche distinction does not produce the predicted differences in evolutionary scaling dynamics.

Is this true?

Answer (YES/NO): NO